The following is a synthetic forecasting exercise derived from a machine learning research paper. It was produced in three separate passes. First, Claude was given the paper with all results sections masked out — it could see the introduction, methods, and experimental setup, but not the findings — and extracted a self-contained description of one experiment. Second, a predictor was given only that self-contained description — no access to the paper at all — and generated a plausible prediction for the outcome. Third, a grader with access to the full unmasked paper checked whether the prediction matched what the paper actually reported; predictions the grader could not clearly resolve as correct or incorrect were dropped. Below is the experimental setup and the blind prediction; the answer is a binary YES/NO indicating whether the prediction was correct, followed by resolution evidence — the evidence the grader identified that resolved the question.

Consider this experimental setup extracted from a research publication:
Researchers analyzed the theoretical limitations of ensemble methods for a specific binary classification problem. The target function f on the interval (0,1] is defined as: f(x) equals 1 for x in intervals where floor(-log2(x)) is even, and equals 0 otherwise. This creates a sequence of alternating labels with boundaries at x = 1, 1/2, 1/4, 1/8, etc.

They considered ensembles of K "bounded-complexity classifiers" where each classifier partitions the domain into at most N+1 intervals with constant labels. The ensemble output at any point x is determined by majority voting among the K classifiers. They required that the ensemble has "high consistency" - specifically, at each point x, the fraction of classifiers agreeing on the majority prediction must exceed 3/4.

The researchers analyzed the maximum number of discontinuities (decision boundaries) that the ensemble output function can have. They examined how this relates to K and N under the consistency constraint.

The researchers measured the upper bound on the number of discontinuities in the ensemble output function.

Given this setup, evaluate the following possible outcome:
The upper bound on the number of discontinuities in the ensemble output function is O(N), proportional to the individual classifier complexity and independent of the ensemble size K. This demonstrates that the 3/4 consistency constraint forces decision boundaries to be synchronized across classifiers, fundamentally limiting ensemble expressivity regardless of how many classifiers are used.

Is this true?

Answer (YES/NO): YES